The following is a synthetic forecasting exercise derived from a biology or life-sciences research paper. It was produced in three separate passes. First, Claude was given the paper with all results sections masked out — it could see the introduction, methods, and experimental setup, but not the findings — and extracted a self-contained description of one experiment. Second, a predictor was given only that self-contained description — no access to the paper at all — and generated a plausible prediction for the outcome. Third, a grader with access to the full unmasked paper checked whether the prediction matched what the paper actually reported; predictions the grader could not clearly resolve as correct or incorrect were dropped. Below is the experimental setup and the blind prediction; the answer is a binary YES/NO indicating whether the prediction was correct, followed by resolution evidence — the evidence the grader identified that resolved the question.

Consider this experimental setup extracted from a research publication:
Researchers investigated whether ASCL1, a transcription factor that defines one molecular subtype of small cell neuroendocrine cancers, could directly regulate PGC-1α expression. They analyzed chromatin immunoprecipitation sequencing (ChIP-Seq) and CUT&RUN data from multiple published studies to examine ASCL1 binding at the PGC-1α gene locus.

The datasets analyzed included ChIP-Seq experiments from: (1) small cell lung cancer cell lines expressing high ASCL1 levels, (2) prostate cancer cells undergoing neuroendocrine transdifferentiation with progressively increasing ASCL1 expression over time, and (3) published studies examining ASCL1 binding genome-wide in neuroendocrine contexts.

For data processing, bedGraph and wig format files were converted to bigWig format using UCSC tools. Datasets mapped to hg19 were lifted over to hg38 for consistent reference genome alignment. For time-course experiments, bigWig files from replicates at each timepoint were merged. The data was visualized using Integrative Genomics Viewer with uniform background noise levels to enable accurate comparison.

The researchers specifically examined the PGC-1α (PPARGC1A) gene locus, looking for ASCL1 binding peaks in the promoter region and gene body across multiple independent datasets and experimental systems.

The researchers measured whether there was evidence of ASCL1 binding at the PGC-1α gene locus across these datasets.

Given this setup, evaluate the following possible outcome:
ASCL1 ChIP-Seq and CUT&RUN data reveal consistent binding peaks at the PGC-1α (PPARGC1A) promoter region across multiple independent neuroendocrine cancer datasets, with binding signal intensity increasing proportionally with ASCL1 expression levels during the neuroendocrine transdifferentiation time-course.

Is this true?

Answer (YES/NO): NO